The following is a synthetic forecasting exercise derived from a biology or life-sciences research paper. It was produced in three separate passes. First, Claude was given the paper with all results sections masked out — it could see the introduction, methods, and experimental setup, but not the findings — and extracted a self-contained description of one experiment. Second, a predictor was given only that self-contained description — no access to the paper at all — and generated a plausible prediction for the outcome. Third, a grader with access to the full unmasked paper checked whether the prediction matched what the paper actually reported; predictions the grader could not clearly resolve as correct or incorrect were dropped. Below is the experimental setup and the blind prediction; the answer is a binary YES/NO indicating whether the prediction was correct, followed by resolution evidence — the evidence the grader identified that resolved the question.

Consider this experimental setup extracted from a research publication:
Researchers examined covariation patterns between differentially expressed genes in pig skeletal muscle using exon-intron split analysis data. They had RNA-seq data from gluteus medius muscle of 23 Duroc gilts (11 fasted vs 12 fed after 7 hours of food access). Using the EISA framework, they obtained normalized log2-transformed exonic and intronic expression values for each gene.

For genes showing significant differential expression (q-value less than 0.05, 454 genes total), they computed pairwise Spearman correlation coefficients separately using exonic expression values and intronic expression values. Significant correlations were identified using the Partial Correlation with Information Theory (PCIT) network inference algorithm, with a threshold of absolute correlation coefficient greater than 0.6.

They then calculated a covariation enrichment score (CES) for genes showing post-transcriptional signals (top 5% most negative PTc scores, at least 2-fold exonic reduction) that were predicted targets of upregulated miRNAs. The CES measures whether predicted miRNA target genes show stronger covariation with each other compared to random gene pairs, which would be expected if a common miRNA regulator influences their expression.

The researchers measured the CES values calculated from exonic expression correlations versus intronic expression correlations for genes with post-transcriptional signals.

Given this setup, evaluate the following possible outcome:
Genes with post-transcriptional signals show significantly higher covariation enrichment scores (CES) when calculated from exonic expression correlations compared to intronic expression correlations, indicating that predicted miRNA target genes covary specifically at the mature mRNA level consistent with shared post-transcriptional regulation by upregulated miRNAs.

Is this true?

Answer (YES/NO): YES